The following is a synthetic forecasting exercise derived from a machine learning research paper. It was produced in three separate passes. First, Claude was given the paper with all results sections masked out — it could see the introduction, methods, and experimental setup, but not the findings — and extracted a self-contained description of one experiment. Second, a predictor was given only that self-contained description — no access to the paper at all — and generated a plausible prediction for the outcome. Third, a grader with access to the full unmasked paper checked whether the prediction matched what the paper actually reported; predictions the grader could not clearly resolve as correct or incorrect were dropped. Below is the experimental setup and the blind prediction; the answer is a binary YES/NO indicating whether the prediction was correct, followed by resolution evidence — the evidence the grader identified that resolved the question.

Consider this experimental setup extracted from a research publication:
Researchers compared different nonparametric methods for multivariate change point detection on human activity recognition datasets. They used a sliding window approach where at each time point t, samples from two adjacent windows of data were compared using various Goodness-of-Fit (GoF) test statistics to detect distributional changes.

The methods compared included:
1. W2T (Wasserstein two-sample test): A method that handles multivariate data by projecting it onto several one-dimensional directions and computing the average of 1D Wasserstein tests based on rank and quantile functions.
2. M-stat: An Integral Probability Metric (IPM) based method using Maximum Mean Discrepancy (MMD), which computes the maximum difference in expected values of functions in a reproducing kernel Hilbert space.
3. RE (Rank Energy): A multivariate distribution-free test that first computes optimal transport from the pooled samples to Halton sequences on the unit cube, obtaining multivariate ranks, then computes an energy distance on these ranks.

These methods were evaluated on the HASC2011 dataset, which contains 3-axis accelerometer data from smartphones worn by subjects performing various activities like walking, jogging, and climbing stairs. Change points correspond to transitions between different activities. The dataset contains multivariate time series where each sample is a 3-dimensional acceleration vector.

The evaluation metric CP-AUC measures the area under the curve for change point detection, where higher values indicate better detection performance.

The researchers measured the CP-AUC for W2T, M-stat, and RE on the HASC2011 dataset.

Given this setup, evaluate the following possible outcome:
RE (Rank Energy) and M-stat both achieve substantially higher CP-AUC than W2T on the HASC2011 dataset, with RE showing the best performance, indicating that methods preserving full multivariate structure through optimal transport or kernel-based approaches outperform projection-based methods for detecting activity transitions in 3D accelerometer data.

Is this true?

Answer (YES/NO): NO